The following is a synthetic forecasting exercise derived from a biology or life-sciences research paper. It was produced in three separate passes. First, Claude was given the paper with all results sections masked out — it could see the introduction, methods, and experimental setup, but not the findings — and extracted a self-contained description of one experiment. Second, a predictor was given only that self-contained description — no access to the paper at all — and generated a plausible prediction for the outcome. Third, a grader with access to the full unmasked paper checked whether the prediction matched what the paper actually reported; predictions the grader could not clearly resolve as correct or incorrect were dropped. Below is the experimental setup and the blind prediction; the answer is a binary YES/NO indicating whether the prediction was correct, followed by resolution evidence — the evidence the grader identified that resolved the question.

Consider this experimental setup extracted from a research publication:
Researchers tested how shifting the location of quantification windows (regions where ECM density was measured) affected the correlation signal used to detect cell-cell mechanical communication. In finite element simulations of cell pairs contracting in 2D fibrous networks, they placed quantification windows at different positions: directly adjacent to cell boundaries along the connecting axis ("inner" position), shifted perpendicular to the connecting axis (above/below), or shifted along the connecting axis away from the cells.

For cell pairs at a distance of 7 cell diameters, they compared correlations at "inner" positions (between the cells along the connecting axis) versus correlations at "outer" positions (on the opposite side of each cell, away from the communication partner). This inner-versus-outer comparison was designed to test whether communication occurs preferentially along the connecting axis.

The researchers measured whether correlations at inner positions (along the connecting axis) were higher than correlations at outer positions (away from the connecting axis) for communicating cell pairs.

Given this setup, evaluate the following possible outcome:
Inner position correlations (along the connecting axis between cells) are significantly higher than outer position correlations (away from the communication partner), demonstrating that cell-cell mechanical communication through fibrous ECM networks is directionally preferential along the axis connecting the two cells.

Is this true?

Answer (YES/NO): YES